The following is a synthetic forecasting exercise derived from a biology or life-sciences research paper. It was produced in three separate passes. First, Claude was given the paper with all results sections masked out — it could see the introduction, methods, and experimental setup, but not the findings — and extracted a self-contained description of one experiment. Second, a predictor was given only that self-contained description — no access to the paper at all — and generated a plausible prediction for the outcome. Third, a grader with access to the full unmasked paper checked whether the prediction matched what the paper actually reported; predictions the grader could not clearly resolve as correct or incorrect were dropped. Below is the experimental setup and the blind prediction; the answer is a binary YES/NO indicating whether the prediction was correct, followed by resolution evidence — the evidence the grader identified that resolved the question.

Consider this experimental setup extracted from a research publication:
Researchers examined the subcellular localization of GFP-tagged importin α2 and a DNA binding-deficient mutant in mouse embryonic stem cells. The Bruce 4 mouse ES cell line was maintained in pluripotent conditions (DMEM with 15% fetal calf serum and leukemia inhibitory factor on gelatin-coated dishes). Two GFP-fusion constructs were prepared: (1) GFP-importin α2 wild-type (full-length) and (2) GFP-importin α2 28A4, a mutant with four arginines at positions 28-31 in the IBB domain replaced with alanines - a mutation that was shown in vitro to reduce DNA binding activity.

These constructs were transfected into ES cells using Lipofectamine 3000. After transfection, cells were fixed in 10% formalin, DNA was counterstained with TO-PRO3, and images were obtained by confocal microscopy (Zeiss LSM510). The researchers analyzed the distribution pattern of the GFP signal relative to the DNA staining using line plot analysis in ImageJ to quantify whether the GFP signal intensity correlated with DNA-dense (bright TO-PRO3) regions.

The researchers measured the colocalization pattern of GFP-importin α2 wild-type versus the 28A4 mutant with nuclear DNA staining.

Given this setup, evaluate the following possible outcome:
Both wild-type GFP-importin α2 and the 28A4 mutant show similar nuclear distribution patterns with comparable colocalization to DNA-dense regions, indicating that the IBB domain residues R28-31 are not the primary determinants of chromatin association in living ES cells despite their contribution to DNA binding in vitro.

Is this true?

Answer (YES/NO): NO